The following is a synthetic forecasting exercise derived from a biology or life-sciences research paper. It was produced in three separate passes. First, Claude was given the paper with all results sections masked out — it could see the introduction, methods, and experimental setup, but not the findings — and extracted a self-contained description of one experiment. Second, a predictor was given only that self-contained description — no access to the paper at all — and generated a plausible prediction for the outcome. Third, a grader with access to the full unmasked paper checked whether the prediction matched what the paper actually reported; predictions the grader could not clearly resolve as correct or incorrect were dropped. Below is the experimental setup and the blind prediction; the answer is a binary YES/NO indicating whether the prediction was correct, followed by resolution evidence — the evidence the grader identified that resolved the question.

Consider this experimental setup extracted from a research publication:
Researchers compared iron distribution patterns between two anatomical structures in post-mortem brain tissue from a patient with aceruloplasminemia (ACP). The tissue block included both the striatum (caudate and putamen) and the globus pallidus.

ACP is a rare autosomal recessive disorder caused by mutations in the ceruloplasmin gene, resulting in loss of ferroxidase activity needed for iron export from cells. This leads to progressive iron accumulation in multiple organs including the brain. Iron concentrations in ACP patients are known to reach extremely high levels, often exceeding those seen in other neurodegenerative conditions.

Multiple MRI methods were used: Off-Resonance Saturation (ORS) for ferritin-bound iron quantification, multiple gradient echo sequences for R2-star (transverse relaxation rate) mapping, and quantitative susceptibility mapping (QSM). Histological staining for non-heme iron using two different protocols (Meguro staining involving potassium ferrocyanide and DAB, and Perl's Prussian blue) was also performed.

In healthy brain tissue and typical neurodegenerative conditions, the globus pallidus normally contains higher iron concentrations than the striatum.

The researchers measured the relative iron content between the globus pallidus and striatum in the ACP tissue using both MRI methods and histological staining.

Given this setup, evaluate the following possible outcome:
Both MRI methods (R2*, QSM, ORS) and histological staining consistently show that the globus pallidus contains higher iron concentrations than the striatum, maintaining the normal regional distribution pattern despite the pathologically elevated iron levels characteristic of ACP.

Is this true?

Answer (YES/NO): NO